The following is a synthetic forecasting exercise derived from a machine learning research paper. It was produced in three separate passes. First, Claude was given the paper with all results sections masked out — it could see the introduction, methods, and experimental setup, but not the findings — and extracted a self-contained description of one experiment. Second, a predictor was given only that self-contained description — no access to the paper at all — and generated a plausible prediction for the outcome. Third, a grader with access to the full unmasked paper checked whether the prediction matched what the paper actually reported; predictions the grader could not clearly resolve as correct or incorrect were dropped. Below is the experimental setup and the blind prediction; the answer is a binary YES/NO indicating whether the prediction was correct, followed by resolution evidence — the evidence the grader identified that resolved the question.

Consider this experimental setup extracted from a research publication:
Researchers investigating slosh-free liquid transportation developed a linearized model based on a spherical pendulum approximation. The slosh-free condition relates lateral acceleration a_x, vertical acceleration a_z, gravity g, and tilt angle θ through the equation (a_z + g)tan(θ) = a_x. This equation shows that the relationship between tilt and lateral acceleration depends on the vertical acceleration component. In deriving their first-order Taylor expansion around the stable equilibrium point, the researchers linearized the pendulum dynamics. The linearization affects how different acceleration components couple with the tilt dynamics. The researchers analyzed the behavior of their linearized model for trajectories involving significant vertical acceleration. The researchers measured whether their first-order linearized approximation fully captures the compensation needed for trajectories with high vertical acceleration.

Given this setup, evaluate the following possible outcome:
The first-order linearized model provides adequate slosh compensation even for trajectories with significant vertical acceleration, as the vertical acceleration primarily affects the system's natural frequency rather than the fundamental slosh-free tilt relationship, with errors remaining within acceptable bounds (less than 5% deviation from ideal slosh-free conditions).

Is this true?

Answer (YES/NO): NO